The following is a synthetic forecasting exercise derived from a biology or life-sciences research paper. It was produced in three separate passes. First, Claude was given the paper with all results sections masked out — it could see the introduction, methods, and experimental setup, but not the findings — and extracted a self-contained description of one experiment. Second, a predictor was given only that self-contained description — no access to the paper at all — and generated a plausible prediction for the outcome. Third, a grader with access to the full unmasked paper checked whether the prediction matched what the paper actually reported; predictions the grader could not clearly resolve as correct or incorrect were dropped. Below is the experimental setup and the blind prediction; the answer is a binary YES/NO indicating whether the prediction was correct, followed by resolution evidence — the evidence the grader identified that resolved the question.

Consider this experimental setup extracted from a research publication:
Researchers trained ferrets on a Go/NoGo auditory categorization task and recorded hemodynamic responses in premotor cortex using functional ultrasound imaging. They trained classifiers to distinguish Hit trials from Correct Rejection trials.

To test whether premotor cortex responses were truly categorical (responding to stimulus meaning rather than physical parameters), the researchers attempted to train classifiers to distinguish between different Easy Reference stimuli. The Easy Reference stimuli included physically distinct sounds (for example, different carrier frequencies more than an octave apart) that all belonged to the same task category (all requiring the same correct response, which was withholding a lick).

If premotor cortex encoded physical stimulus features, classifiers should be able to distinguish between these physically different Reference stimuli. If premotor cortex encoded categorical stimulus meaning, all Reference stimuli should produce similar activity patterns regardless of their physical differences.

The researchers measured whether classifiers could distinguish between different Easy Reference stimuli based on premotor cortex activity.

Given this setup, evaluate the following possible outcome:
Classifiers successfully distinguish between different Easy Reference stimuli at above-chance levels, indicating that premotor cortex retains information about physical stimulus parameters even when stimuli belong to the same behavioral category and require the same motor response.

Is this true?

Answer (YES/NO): NO